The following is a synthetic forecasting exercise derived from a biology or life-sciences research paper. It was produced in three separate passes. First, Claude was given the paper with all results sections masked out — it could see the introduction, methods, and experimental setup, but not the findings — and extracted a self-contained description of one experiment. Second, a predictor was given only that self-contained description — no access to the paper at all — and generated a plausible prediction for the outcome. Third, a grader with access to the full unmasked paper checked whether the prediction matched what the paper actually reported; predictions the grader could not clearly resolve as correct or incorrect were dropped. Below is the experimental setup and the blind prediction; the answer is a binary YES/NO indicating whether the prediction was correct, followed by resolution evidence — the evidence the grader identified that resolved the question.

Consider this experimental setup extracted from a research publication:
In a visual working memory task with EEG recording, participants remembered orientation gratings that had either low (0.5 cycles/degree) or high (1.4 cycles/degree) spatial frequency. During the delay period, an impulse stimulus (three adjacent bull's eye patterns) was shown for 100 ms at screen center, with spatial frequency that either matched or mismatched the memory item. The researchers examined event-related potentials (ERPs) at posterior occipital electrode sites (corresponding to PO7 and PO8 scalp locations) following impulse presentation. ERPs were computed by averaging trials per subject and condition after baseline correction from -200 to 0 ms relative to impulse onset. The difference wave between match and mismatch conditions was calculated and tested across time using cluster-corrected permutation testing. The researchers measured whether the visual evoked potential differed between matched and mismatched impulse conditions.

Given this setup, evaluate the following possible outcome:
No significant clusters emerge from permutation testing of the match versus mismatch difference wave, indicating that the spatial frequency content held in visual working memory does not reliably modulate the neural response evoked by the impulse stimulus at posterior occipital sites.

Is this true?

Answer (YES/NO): YES